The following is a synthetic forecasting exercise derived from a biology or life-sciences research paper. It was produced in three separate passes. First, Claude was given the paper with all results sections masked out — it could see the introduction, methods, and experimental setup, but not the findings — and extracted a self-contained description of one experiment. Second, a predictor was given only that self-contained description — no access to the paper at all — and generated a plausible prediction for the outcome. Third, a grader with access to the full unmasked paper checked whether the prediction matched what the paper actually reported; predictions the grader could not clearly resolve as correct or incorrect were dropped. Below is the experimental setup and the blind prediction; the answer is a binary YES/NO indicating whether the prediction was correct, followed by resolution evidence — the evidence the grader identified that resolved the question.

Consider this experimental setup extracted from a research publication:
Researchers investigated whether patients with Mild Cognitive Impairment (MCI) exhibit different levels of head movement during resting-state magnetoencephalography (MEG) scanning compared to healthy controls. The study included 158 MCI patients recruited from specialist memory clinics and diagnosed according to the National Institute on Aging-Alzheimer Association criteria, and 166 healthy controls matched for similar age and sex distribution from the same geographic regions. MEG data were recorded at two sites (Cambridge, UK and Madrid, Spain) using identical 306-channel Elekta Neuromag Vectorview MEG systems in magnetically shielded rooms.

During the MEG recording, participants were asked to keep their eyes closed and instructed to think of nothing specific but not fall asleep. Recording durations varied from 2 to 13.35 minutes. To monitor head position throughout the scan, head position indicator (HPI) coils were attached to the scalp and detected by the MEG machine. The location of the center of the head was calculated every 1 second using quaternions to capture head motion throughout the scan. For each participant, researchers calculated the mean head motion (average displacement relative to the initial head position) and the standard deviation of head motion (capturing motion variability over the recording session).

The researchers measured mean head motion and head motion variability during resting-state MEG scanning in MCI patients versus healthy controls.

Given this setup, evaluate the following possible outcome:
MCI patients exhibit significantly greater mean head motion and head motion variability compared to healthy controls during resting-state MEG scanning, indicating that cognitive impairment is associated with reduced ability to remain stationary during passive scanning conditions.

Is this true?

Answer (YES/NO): NO